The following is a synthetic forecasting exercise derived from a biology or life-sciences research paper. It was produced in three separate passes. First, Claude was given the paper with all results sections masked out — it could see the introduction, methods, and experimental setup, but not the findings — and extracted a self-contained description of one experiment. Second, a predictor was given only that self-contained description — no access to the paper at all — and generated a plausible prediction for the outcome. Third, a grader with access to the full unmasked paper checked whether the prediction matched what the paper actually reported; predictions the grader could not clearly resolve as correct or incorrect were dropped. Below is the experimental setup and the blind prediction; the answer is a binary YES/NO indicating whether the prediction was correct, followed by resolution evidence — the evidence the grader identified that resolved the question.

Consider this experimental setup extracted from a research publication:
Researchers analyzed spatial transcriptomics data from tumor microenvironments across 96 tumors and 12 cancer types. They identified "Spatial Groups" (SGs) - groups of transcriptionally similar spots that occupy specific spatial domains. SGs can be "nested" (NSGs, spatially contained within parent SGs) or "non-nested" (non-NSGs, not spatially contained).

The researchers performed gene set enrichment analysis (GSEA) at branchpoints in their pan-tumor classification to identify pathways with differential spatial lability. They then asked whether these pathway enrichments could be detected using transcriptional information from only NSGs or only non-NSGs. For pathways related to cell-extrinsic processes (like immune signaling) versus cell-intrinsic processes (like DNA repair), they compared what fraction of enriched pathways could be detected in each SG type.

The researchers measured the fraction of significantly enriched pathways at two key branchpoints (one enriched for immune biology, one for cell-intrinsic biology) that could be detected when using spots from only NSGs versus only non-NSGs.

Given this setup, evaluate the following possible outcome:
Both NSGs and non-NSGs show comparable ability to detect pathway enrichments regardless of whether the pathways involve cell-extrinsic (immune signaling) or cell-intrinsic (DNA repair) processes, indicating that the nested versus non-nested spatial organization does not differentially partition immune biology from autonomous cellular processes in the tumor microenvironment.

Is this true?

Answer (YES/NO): NO